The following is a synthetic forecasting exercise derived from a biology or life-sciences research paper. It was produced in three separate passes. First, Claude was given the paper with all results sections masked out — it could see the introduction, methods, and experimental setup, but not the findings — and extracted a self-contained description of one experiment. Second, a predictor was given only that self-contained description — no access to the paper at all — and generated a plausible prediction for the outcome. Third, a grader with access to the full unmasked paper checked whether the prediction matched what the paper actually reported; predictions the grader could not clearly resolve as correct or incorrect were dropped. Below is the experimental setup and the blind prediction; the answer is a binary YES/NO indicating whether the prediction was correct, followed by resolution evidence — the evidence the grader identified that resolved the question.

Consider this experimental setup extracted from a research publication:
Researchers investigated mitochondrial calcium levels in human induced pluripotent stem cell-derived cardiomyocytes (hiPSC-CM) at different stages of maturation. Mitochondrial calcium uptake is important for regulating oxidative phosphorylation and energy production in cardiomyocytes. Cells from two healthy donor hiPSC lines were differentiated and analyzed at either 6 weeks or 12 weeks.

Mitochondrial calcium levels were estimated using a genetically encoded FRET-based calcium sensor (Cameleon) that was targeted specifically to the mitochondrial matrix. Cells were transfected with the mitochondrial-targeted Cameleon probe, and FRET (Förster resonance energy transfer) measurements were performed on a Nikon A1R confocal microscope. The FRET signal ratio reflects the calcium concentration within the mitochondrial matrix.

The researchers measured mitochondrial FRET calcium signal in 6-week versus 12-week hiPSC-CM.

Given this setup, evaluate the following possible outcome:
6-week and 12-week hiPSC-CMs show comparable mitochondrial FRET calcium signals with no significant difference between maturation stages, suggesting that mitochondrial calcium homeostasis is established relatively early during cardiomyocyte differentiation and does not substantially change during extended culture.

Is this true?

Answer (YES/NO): NO